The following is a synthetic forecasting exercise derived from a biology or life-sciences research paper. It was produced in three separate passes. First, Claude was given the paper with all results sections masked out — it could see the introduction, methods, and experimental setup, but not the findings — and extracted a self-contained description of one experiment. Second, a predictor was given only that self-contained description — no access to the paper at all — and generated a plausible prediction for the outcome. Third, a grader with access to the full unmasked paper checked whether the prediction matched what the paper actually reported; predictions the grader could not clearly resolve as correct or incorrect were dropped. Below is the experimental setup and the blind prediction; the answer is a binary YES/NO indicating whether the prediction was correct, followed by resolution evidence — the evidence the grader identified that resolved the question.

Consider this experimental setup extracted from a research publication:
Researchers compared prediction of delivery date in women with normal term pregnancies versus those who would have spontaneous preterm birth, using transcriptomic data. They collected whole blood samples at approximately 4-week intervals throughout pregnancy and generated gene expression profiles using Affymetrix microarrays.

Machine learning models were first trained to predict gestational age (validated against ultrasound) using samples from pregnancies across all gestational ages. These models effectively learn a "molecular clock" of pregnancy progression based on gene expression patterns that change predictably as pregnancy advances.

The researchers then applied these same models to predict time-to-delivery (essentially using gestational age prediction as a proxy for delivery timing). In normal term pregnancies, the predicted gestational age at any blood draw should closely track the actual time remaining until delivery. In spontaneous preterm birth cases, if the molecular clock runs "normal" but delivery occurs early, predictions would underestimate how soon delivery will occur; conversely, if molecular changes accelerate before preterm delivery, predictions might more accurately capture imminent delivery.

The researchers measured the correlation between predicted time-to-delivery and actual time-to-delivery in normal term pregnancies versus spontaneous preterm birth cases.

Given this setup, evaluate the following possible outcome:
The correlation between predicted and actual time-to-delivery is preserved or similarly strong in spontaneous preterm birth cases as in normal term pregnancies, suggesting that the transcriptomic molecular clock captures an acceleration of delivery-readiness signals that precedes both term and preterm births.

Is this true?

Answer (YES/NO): NO